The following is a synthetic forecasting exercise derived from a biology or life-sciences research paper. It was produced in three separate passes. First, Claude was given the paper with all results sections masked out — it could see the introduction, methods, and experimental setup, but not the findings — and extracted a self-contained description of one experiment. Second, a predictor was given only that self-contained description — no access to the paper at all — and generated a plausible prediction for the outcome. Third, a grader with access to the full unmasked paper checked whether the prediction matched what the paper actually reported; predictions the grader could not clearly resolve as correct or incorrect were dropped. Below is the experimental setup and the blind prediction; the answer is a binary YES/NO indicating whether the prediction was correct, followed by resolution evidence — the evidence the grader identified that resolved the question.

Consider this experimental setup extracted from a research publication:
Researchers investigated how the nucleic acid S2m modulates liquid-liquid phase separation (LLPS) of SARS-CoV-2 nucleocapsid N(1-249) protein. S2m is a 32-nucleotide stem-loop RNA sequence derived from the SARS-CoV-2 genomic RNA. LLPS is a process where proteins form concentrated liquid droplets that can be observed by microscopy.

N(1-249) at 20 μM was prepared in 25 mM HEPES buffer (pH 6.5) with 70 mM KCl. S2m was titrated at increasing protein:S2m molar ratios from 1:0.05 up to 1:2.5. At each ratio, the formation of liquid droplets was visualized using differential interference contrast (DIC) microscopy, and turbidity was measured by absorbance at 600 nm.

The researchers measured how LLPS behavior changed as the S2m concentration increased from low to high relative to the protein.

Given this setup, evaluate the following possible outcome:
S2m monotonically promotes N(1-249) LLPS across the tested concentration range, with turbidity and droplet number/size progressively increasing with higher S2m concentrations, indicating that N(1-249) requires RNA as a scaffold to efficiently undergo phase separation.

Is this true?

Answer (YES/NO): NO